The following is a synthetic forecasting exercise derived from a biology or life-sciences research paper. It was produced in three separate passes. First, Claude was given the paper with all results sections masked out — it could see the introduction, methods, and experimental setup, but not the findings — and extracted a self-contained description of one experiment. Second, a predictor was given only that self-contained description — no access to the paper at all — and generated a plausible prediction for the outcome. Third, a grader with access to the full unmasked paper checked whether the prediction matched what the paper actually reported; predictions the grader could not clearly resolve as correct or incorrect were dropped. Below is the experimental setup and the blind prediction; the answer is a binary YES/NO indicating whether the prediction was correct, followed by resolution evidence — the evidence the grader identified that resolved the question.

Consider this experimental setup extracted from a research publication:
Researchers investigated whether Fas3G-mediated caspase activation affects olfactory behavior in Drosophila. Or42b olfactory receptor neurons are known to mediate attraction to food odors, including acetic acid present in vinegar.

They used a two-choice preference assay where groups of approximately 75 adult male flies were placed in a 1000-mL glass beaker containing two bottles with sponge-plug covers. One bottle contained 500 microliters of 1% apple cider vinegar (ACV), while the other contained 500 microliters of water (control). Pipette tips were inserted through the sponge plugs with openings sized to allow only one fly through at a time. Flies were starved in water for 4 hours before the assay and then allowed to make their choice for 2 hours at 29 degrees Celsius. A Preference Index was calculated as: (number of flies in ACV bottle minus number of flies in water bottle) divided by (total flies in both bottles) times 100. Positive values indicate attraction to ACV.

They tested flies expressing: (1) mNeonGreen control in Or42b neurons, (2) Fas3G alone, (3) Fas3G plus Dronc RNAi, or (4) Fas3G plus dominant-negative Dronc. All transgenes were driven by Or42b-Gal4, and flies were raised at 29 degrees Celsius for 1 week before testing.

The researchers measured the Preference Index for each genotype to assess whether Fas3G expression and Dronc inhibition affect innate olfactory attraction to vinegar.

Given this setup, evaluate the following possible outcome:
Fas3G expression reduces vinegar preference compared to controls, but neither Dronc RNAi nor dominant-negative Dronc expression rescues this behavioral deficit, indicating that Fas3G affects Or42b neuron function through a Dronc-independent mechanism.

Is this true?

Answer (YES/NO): NO